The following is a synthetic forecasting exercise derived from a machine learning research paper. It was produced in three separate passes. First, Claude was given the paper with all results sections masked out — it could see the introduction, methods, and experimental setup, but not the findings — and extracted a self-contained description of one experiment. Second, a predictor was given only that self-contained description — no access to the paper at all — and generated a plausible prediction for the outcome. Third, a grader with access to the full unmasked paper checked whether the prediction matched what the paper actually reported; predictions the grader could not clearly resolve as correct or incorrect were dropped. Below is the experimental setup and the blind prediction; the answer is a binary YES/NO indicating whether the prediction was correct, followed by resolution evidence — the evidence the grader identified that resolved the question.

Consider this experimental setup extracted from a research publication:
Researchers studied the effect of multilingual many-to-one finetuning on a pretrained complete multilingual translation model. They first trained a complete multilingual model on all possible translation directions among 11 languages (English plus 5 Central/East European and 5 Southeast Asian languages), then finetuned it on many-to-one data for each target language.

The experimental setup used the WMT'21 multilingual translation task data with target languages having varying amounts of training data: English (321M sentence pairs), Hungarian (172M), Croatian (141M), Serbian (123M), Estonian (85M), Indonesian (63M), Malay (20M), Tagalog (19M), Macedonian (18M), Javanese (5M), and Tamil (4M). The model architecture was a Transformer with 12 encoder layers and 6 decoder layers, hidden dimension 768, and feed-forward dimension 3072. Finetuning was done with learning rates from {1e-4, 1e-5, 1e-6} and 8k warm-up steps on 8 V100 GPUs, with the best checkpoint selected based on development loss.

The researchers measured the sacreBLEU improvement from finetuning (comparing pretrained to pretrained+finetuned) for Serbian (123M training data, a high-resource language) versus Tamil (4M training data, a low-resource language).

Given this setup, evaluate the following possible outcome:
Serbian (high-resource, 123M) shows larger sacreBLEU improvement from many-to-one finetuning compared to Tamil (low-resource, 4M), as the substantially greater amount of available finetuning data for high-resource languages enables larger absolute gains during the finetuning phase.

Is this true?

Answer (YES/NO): YES